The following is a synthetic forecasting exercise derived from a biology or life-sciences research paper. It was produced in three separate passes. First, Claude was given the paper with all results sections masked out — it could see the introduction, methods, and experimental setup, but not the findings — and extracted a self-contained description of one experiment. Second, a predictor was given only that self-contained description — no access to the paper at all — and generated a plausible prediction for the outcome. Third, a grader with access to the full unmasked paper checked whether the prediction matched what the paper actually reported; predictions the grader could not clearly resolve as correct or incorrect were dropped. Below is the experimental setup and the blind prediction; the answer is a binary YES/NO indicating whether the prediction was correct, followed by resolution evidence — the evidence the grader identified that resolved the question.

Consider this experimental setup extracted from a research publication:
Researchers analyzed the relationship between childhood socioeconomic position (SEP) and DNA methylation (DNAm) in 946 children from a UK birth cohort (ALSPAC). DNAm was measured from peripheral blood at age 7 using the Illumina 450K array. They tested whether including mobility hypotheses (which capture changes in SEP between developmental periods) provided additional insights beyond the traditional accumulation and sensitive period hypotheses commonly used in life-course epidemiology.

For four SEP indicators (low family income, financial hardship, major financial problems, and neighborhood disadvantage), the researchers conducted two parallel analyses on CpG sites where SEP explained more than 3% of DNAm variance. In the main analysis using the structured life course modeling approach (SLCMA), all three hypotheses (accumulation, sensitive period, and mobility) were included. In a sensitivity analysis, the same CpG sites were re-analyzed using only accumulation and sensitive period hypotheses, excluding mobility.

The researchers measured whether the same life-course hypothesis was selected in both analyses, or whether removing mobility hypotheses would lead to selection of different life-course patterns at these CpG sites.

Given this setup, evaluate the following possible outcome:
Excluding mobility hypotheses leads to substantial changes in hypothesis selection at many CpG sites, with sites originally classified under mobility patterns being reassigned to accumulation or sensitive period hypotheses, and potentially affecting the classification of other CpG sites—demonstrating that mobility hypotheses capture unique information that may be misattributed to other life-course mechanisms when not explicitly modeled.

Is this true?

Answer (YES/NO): NO